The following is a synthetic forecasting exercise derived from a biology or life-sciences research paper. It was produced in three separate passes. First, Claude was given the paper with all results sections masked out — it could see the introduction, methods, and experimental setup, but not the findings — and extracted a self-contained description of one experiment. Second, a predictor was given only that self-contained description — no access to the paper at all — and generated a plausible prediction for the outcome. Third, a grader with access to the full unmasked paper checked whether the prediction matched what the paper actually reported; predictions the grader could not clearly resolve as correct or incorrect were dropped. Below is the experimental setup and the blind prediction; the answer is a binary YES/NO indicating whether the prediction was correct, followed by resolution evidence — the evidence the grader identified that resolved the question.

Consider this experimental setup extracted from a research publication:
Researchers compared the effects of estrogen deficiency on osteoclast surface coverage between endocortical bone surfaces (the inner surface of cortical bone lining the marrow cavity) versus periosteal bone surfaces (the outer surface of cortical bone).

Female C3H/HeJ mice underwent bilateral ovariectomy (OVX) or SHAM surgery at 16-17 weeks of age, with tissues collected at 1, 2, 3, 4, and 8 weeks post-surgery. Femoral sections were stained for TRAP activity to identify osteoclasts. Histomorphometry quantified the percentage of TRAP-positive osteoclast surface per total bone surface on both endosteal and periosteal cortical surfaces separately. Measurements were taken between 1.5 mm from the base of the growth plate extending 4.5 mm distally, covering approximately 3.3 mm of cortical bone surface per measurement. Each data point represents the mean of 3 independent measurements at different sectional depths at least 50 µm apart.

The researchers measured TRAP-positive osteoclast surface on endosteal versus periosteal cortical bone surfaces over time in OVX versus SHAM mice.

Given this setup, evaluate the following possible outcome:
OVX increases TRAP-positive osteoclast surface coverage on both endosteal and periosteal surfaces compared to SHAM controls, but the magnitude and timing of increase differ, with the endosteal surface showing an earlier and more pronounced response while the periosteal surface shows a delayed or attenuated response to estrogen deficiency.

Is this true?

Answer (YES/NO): NO